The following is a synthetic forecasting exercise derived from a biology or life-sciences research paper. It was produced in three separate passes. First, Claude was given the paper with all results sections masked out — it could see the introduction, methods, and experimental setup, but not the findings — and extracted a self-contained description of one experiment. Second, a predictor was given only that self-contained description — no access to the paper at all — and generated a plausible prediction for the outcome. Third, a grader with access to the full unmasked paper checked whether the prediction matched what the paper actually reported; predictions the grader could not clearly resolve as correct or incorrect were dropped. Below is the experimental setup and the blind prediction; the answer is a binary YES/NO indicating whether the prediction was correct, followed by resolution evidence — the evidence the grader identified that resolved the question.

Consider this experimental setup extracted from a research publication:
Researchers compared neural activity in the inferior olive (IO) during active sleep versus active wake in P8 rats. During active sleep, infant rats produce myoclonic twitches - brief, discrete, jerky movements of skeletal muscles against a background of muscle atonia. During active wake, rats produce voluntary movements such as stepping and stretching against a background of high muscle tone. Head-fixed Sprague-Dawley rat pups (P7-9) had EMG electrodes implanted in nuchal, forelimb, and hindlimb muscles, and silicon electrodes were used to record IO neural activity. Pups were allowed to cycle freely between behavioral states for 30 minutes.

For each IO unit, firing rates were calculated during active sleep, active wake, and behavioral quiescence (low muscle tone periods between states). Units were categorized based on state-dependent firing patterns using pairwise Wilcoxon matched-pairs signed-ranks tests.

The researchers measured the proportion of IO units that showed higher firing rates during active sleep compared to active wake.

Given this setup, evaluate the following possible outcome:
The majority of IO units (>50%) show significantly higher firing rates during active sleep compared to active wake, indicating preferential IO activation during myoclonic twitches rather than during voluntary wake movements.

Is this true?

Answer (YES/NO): YES